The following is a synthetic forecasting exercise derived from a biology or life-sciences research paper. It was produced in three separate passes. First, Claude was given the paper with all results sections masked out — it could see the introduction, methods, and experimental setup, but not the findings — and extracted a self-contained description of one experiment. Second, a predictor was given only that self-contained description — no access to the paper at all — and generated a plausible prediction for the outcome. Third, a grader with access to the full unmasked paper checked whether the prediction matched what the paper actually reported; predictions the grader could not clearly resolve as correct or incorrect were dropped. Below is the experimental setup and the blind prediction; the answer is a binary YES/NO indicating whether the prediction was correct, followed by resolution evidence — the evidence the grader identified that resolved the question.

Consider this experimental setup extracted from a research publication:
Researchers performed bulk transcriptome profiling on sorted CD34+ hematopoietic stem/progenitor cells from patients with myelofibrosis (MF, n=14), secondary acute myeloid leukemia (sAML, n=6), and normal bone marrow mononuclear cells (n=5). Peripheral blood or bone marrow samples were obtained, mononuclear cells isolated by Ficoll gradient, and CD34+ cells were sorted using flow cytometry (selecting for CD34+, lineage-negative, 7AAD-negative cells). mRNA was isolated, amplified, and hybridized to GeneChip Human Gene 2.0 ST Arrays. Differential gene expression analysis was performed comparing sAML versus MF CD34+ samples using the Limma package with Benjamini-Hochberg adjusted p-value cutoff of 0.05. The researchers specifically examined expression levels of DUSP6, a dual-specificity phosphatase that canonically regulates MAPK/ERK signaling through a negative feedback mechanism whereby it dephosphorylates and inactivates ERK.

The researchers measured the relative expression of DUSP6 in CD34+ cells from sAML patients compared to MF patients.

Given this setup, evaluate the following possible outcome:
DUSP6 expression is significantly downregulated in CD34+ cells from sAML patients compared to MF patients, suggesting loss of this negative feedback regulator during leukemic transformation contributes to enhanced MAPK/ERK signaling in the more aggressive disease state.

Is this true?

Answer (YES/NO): NO